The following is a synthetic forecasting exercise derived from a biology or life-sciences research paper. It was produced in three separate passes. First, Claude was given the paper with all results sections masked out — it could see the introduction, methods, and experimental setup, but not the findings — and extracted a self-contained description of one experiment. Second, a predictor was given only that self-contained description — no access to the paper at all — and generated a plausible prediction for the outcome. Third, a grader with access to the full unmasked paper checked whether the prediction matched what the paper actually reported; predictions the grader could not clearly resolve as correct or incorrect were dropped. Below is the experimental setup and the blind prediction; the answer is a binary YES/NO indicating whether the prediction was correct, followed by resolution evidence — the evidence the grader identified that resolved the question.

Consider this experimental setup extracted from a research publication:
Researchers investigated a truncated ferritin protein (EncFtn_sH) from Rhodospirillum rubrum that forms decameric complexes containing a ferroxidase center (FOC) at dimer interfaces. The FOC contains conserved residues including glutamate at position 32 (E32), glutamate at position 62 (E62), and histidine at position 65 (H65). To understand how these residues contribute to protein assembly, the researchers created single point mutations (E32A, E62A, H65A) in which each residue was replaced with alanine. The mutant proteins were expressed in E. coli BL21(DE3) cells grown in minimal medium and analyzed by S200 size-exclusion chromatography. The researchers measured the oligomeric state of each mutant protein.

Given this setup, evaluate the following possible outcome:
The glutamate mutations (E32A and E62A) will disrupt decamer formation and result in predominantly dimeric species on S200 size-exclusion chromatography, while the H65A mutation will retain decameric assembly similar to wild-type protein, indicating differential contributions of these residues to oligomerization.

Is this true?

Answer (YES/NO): NO